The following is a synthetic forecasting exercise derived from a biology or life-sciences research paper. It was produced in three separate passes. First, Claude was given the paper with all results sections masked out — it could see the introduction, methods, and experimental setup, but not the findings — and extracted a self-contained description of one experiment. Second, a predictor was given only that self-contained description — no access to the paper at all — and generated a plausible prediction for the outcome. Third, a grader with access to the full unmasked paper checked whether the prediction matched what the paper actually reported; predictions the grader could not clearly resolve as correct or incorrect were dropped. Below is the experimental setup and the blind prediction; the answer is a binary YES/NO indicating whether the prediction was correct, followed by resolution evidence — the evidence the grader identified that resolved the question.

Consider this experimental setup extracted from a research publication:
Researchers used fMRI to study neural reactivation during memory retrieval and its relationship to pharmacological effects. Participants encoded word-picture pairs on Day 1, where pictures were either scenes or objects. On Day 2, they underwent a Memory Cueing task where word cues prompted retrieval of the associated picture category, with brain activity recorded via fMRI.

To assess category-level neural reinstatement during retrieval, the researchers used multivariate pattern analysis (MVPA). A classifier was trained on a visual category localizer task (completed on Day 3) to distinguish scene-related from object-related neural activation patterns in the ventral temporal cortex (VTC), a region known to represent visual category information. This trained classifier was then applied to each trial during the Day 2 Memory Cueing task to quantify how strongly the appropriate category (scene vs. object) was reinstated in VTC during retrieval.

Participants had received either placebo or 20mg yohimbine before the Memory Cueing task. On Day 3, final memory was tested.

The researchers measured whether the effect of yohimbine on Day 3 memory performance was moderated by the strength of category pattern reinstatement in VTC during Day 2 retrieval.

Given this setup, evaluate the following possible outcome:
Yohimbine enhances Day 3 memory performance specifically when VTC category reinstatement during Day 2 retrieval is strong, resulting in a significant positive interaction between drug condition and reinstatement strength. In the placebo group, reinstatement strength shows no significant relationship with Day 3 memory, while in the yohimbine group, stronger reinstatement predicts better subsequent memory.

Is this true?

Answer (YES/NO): NO